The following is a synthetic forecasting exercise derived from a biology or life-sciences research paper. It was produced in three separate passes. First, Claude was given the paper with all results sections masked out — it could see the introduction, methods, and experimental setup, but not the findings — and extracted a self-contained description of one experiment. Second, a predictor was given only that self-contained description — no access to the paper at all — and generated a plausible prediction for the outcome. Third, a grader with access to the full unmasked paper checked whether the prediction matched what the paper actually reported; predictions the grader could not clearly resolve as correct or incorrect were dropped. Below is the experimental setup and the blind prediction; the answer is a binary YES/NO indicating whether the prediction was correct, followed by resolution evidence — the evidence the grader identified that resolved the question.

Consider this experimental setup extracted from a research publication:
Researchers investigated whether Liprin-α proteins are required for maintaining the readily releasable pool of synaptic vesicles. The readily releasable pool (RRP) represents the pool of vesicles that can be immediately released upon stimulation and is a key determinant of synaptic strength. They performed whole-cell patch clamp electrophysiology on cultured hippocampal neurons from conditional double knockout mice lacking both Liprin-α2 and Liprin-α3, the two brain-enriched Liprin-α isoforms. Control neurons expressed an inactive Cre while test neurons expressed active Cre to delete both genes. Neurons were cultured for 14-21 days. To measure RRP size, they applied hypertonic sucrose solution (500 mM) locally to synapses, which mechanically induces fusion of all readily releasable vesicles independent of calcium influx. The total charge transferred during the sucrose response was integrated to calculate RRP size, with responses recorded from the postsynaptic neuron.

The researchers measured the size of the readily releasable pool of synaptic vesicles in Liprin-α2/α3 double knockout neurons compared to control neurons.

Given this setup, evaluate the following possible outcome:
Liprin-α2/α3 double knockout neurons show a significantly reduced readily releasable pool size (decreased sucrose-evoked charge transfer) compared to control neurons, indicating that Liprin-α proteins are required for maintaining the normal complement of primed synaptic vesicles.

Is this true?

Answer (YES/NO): YES